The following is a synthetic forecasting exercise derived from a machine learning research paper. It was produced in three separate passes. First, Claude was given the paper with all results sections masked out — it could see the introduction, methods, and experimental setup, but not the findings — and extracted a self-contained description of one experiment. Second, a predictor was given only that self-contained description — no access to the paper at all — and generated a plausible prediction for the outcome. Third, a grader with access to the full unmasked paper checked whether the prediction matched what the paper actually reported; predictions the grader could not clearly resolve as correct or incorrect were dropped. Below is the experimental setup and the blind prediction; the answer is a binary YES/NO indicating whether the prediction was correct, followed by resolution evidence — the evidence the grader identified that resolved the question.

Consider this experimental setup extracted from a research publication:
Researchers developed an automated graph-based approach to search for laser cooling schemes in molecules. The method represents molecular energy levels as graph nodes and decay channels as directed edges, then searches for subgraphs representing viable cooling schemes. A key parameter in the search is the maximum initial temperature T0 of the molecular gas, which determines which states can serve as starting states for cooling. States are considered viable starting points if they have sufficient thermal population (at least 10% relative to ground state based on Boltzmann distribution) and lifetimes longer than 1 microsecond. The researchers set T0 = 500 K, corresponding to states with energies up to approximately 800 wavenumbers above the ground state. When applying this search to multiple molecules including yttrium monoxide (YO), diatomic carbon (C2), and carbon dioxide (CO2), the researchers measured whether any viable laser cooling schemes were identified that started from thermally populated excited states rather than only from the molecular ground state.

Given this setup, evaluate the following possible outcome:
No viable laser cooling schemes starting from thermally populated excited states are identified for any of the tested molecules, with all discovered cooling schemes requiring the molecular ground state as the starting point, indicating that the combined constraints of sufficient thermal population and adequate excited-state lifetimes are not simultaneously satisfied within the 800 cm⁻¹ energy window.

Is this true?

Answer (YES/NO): NO